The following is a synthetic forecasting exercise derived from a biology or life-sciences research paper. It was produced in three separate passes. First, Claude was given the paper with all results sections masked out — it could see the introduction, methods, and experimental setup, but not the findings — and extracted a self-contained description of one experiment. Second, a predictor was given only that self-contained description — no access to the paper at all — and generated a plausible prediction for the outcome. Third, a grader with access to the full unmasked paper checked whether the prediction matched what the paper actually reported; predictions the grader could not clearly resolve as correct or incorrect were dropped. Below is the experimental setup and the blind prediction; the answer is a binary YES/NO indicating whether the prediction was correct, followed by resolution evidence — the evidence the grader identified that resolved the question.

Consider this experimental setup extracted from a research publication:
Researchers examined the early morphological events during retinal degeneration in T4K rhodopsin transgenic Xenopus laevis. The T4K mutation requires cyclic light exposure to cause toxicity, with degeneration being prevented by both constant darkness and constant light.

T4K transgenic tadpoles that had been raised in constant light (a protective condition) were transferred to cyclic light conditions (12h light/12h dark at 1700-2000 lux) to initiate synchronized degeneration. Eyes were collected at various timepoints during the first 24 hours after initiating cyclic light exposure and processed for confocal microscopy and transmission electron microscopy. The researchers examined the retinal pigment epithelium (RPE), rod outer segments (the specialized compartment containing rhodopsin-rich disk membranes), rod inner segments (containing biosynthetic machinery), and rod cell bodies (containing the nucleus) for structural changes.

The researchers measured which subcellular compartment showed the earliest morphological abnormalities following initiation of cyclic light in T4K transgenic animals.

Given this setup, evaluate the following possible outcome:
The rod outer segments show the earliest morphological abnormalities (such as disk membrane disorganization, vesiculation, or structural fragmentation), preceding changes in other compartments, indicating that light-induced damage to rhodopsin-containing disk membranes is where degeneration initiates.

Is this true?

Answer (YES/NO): NO